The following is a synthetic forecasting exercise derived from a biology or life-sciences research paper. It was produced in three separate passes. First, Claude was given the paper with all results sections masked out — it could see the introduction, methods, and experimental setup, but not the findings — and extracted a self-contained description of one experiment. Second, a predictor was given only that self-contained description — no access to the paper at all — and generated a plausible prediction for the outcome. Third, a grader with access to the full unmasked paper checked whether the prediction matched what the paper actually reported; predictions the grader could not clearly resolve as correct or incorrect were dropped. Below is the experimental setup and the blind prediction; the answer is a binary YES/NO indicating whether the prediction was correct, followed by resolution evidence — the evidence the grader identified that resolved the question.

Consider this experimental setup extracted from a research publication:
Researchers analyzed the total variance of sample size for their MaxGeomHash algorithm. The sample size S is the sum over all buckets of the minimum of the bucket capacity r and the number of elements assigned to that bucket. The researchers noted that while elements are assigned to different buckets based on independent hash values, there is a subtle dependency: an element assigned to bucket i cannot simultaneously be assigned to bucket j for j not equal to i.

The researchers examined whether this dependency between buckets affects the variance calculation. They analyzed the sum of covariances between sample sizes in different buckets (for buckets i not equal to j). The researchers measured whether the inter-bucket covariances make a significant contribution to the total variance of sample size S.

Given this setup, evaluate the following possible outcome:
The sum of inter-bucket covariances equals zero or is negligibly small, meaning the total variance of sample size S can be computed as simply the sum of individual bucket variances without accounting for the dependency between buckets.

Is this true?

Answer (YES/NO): YES